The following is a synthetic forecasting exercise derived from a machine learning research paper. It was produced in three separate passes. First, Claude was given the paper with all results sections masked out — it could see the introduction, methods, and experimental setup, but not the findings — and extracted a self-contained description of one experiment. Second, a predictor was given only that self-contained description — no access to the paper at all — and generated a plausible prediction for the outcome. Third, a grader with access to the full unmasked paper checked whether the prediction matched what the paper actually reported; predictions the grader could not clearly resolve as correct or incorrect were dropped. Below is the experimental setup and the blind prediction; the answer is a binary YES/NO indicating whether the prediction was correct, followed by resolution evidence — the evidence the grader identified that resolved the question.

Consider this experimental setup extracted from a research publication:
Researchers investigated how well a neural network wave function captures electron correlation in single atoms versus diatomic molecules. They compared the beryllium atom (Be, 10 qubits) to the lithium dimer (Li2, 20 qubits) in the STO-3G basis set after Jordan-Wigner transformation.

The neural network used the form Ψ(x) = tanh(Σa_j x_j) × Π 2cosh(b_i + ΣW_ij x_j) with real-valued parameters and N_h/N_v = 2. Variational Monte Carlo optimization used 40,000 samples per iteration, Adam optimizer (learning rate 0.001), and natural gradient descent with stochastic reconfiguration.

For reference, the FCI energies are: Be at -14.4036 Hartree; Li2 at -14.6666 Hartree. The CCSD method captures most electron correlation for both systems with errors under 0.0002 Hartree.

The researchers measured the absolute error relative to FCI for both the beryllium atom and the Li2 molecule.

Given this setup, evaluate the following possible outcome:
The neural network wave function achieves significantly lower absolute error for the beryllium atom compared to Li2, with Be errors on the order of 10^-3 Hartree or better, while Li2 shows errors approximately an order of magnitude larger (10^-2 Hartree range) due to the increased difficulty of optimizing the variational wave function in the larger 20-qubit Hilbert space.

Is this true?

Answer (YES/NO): NO